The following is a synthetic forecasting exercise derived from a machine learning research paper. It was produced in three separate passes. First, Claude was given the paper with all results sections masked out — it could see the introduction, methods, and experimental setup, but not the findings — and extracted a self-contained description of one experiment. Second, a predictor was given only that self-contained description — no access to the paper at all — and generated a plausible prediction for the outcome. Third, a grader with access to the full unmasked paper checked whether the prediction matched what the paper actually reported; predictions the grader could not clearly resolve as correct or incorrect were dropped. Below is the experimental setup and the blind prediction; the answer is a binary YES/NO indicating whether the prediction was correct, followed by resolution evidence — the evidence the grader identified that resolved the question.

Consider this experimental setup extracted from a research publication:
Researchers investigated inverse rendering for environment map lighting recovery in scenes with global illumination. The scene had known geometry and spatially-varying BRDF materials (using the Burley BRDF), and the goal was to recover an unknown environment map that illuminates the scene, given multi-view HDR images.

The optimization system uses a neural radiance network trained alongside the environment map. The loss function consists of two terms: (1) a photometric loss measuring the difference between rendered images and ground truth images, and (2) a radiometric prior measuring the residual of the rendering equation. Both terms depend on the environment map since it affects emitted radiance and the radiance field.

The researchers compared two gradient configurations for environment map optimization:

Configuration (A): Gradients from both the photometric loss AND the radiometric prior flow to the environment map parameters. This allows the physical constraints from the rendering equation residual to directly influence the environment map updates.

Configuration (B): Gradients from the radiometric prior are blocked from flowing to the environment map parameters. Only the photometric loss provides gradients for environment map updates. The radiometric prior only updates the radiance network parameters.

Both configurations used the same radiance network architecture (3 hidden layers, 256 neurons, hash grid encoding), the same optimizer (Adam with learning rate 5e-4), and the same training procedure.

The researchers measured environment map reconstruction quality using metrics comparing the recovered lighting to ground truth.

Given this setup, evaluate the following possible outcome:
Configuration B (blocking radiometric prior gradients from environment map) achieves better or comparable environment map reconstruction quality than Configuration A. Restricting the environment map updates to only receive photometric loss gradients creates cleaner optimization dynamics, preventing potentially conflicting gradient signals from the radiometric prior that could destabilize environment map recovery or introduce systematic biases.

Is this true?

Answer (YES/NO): YES